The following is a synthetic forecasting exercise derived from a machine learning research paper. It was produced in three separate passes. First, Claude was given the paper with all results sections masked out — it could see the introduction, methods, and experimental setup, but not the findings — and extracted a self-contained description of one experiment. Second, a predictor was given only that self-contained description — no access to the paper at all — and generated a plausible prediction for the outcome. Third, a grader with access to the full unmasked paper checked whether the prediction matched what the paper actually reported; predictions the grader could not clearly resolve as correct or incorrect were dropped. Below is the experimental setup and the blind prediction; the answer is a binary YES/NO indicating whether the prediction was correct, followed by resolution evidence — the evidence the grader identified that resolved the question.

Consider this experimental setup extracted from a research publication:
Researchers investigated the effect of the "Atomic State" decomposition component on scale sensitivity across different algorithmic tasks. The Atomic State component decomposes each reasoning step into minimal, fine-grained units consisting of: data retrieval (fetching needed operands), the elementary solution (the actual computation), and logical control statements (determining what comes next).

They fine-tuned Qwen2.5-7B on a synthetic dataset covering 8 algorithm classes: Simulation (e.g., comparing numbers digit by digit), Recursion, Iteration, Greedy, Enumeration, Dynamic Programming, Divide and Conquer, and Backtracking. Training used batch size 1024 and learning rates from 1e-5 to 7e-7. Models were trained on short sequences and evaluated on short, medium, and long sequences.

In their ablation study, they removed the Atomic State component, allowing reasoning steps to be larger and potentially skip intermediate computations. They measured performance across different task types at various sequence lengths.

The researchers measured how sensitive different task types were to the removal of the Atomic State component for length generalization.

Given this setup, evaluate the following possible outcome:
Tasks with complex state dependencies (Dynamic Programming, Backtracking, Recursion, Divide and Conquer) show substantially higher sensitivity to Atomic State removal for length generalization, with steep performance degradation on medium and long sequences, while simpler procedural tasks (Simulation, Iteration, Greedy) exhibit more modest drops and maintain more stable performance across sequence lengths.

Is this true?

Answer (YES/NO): NO